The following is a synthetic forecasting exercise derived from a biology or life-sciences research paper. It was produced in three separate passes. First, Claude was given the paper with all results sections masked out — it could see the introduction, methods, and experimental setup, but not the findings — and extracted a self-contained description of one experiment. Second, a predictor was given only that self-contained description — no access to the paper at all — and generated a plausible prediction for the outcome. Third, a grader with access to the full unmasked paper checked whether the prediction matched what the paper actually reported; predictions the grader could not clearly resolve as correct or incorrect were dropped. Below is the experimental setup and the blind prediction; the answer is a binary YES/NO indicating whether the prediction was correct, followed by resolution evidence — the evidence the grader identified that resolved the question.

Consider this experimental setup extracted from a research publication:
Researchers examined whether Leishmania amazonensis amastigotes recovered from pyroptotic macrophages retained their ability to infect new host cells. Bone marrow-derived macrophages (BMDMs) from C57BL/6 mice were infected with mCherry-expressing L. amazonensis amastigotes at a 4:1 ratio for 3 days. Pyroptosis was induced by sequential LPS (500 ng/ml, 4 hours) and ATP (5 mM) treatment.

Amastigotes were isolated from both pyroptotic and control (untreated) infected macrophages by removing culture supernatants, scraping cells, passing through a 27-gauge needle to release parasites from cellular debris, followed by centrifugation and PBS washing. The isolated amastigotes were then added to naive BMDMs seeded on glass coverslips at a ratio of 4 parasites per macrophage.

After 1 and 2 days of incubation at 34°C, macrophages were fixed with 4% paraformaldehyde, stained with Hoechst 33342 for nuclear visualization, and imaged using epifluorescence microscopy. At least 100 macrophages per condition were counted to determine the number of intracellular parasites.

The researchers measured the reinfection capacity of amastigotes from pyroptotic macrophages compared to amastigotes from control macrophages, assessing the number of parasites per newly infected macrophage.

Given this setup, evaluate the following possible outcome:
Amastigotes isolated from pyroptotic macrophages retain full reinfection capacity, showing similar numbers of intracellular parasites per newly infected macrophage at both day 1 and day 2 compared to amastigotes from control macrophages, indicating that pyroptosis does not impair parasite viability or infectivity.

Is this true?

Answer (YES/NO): YES